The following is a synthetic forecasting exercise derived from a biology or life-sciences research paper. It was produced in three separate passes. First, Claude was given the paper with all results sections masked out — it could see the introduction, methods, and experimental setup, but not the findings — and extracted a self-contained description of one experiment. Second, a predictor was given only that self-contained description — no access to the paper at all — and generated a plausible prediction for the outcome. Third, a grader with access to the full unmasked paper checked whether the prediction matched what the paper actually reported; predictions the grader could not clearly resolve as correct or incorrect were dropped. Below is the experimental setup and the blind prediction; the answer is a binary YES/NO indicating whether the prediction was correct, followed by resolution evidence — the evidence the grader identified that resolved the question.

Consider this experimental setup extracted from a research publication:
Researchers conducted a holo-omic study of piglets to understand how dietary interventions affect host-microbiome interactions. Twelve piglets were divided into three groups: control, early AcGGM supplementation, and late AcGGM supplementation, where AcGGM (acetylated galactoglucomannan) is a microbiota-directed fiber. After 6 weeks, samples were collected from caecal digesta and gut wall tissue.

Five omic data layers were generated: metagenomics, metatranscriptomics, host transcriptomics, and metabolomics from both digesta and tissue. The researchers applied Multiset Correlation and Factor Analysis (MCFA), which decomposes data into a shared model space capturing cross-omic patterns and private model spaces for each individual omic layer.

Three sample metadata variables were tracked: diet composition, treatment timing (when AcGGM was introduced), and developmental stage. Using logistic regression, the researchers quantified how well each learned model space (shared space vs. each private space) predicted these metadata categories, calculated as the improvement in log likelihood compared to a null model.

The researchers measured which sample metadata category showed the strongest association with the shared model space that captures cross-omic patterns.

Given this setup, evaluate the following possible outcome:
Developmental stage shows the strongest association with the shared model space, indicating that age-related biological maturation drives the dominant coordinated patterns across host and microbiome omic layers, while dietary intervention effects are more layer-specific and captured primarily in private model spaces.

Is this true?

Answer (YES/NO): YES